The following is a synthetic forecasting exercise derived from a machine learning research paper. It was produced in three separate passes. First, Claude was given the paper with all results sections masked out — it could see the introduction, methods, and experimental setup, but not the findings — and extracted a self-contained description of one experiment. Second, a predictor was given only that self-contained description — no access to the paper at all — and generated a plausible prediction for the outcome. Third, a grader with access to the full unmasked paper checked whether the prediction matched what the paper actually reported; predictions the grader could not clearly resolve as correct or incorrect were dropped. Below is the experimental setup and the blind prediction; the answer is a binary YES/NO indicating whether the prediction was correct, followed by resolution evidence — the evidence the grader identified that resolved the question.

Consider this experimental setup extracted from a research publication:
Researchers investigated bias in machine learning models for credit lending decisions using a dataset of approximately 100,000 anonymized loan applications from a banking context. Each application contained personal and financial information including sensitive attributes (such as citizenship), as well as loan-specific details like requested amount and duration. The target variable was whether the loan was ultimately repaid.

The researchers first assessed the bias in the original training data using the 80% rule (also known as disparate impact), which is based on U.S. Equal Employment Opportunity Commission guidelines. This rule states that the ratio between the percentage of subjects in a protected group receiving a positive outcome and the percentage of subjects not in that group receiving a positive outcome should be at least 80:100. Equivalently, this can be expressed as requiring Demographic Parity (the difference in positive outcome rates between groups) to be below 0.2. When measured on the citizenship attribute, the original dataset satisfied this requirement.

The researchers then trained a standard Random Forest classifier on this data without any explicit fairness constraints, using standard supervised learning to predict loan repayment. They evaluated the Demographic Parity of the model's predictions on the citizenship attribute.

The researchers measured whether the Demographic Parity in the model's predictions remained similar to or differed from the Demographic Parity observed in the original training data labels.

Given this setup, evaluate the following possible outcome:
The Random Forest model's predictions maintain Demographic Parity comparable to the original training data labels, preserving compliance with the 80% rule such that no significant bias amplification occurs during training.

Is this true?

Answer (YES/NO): NO